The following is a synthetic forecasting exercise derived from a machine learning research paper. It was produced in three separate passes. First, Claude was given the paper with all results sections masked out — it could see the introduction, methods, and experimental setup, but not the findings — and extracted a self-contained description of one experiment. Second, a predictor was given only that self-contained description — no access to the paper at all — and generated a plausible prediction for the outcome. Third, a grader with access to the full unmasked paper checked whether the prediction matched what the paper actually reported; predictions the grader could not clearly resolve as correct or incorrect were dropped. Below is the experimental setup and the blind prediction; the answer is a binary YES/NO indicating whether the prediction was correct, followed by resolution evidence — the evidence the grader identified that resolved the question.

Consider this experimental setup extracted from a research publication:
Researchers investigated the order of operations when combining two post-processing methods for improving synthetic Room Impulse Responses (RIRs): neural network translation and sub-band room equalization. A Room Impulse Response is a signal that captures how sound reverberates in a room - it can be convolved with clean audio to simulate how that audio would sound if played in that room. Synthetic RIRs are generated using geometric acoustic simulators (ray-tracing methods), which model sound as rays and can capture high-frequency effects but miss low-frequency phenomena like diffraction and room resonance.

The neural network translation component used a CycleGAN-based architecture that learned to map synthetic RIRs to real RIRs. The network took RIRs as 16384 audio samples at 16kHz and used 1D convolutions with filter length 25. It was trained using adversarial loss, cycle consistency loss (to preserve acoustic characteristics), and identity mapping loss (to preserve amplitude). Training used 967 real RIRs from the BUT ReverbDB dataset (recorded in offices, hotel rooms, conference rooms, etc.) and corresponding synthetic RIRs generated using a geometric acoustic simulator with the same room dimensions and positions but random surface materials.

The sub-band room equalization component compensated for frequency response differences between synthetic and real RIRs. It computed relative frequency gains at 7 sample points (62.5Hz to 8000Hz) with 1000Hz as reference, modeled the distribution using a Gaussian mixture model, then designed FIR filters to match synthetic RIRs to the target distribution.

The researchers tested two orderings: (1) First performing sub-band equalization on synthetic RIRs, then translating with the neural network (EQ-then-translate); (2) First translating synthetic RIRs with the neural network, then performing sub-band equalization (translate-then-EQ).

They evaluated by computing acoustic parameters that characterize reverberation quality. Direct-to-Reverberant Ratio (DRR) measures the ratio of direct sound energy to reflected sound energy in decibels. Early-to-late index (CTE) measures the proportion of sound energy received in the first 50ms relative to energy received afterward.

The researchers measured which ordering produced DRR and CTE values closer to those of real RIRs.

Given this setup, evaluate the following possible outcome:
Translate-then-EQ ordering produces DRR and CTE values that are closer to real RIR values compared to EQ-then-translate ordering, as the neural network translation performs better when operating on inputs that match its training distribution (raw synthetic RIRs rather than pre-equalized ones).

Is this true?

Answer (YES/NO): YES